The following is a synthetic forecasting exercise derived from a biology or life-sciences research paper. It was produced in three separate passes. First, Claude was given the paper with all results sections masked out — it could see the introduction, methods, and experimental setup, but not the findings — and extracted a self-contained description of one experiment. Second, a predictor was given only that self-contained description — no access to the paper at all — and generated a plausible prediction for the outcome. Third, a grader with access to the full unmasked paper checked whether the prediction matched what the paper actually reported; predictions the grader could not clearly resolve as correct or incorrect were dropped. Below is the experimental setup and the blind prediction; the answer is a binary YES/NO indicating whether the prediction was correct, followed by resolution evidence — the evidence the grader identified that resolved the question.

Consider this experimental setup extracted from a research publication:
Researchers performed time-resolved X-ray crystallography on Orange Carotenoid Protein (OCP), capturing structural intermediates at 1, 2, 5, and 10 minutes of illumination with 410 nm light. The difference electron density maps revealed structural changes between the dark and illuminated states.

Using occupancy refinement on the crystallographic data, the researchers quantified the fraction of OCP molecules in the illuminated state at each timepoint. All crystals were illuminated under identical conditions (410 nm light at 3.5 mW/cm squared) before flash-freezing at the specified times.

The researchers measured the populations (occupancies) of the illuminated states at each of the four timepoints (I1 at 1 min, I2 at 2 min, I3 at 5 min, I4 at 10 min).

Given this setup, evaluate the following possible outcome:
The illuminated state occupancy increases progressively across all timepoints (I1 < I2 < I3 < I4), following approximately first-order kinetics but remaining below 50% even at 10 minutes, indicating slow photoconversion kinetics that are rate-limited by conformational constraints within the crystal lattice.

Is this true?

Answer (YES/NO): YES